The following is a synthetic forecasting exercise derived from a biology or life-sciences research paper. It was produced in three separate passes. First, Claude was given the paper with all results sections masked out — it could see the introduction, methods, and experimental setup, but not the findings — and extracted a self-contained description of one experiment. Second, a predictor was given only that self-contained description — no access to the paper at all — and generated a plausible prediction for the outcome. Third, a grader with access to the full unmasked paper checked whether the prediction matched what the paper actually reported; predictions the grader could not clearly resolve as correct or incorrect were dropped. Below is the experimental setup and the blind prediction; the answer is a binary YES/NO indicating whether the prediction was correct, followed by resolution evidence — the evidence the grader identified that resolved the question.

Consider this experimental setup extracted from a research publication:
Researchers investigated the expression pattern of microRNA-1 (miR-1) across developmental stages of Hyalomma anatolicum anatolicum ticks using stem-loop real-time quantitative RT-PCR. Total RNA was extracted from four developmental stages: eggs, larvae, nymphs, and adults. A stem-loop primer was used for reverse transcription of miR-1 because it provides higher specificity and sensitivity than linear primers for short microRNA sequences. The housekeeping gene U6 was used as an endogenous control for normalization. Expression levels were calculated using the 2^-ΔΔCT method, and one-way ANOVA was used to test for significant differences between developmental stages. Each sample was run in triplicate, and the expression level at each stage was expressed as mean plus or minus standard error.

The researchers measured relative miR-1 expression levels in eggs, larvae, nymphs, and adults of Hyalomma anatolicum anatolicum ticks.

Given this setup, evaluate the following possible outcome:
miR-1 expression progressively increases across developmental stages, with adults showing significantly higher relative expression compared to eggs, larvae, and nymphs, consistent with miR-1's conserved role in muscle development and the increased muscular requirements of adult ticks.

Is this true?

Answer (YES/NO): YES